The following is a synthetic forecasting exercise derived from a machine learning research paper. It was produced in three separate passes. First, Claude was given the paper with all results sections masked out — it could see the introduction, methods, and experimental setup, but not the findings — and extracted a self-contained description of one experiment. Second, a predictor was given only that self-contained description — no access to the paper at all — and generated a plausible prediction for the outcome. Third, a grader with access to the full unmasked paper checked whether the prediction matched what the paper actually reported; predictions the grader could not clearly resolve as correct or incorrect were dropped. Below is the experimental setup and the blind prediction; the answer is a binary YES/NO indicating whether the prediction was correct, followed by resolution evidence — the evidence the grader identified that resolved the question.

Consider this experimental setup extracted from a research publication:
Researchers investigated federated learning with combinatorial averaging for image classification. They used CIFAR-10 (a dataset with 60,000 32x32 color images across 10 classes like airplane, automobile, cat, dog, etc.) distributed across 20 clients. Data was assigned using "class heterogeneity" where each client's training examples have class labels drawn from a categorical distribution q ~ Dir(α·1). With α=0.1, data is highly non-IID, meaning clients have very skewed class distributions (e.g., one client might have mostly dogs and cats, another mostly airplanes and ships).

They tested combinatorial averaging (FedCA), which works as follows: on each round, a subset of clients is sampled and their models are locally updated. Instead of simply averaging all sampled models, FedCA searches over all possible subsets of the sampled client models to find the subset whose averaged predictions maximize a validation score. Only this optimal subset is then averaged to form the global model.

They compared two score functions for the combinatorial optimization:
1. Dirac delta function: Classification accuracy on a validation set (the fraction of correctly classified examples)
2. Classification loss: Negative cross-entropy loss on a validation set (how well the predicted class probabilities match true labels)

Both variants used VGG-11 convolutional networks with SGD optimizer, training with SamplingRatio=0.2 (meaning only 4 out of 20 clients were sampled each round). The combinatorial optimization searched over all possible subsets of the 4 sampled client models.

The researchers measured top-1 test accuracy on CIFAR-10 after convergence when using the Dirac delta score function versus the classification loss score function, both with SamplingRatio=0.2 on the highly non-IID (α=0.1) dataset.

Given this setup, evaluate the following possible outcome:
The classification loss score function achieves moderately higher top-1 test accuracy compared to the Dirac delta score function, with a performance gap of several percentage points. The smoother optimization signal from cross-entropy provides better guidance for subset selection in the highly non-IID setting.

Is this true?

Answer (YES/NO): YES